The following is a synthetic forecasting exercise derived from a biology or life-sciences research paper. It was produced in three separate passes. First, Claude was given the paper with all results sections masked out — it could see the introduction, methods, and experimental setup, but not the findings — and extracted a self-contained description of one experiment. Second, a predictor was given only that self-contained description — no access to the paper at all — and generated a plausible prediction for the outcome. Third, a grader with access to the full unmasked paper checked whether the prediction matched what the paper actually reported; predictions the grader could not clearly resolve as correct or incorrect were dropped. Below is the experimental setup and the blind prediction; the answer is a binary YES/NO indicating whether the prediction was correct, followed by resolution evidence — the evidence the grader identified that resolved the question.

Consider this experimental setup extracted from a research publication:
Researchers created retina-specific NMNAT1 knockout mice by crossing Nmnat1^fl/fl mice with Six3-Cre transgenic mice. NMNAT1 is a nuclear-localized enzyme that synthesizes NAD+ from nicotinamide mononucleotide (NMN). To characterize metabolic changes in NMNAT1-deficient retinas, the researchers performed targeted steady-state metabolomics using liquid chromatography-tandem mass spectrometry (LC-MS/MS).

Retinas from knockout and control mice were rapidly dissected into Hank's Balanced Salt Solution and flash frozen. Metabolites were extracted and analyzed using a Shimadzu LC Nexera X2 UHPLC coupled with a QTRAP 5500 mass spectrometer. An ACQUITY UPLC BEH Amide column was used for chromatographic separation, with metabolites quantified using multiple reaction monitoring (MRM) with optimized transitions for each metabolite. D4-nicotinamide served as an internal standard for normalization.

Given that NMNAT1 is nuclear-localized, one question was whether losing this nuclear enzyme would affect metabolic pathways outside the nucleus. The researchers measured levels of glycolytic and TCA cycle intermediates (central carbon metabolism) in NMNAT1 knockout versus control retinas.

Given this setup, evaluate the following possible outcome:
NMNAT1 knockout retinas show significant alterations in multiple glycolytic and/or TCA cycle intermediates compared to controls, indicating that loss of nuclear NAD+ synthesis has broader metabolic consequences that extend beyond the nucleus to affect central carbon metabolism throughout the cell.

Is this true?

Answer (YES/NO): YES